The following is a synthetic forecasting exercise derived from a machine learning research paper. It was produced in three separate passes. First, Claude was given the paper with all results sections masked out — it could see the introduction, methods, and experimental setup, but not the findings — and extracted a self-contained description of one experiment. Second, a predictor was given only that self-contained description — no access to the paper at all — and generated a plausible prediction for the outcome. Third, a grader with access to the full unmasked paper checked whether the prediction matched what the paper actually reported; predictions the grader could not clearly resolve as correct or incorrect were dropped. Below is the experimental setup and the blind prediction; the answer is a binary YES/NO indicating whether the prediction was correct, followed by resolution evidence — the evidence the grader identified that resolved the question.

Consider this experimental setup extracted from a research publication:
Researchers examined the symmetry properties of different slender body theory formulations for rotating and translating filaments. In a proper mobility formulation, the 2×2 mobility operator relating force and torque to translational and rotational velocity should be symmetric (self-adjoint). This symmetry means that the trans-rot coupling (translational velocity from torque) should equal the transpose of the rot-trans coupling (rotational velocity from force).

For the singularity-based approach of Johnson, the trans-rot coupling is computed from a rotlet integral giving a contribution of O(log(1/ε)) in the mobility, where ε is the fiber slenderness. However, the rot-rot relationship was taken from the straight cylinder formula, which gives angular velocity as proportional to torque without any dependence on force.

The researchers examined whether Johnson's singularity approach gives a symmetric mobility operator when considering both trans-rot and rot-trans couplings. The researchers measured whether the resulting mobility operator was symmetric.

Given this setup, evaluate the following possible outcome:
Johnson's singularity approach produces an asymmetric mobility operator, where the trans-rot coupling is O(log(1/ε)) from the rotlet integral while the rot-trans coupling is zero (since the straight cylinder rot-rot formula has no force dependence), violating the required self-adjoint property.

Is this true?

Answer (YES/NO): YES